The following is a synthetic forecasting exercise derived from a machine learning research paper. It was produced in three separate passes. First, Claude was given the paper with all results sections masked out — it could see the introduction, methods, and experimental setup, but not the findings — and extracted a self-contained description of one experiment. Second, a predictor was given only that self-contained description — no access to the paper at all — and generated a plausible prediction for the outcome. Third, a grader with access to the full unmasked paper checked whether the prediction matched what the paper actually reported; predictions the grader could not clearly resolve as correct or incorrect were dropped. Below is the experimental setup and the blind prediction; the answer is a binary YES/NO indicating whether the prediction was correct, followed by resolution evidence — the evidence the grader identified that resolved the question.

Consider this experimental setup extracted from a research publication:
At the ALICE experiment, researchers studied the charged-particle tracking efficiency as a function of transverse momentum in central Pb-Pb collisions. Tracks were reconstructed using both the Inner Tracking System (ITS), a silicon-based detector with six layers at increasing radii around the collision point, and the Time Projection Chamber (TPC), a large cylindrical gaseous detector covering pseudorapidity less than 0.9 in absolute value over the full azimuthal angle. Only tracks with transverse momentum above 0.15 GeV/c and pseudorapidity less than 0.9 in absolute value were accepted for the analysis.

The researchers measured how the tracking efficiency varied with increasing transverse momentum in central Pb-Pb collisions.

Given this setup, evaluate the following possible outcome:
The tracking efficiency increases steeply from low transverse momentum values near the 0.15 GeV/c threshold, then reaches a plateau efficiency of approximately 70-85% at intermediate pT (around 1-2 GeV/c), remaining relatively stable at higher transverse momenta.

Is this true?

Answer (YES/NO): NO